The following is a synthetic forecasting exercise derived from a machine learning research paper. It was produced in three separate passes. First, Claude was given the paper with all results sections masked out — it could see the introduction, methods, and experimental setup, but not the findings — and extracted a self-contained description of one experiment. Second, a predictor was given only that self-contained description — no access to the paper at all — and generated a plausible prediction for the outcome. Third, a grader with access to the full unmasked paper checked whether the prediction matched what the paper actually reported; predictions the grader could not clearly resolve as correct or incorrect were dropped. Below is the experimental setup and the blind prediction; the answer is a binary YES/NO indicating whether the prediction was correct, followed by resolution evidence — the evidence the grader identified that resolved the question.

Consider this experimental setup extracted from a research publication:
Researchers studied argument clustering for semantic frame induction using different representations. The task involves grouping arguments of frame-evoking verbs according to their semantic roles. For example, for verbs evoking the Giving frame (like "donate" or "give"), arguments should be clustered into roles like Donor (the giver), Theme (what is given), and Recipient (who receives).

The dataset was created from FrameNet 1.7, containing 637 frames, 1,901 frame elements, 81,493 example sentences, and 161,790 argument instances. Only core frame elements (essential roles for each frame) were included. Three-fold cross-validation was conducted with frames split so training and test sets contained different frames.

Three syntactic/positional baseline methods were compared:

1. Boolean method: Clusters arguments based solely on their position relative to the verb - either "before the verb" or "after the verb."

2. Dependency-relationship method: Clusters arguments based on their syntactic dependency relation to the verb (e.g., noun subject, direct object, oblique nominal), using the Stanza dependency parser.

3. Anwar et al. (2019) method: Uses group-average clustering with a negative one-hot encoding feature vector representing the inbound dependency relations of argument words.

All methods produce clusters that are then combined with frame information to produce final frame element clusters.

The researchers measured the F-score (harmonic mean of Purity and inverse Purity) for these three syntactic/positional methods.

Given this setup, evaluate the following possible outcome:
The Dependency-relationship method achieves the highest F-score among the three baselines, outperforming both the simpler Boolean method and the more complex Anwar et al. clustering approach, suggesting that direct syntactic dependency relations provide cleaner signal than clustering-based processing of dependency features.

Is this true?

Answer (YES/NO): NO